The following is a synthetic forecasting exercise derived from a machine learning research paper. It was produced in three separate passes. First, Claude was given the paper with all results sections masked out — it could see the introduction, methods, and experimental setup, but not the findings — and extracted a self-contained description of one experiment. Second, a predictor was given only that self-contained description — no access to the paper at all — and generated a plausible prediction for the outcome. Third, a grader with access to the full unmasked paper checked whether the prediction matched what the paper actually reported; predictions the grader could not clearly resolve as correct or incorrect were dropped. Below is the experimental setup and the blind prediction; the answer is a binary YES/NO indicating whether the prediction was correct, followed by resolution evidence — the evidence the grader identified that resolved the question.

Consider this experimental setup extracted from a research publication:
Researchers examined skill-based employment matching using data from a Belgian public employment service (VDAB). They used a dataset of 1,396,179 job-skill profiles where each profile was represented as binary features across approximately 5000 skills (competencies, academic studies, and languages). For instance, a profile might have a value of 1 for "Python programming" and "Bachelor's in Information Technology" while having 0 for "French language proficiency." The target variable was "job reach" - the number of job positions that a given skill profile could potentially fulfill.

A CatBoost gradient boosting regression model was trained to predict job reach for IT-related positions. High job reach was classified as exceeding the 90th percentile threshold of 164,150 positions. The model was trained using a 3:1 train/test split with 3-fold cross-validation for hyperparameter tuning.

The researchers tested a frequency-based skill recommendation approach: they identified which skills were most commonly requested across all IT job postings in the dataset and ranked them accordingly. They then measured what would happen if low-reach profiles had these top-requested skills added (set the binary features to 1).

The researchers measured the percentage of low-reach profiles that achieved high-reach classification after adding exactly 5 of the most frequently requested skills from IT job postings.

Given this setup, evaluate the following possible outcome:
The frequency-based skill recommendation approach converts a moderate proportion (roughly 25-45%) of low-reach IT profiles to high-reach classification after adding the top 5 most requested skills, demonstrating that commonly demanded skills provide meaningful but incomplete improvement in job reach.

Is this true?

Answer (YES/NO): NO